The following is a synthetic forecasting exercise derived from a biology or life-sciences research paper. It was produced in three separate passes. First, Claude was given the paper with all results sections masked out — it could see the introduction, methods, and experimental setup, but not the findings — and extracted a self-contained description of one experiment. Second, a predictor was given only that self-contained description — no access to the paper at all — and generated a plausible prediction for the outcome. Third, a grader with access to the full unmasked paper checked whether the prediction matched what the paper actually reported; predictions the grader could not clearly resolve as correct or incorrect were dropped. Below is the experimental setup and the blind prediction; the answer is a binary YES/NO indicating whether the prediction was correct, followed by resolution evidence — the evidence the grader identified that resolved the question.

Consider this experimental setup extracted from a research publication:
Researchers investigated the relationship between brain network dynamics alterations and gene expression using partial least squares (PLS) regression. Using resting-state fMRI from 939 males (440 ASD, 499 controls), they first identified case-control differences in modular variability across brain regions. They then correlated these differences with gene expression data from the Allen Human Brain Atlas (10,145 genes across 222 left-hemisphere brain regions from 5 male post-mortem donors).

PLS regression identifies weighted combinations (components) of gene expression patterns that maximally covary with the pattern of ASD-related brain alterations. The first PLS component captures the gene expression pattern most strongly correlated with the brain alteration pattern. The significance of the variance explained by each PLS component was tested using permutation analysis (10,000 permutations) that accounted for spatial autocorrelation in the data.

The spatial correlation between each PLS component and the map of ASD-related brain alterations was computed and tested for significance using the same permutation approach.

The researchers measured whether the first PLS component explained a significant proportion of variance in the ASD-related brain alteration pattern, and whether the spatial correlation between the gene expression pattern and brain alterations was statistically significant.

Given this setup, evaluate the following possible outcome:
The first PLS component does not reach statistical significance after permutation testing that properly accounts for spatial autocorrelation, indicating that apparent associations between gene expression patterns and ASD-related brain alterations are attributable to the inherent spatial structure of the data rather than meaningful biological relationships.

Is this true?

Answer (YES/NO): NO